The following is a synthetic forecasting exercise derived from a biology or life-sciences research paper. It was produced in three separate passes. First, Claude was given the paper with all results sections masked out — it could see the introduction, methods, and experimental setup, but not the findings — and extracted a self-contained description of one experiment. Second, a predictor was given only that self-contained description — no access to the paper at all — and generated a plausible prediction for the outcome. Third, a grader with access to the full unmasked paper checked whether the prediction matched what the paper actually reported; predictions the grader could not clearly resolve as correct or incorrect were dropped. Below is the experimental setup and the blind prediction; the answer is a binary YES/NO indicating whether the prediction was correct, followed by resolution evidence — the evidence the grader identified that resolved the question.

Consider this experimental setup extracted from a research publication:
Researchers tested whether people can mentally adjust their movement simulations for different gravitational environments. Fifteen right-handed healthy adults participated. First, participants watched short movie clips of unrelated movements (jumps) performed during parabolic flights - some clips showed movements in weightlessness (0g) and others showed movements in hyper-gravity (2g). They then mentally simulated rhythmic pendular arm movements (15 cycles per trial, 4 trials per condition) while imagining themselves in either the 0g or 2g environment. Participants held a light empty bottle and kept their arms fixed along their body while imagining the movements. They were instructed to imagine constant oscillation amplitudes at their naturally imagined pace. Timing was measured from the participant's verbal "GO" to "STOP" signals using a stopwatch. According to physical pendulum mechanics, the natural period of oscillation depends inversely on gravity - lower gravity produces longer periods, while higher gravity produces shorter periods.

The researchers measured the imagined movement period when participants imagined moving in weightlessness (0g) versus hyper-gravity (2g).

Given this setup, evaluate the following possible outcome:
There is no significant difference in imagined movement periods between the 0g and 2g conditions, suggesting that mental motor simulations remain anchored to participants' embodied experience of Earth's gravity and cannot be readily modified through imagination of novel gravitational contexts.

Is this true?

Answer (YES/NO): NO